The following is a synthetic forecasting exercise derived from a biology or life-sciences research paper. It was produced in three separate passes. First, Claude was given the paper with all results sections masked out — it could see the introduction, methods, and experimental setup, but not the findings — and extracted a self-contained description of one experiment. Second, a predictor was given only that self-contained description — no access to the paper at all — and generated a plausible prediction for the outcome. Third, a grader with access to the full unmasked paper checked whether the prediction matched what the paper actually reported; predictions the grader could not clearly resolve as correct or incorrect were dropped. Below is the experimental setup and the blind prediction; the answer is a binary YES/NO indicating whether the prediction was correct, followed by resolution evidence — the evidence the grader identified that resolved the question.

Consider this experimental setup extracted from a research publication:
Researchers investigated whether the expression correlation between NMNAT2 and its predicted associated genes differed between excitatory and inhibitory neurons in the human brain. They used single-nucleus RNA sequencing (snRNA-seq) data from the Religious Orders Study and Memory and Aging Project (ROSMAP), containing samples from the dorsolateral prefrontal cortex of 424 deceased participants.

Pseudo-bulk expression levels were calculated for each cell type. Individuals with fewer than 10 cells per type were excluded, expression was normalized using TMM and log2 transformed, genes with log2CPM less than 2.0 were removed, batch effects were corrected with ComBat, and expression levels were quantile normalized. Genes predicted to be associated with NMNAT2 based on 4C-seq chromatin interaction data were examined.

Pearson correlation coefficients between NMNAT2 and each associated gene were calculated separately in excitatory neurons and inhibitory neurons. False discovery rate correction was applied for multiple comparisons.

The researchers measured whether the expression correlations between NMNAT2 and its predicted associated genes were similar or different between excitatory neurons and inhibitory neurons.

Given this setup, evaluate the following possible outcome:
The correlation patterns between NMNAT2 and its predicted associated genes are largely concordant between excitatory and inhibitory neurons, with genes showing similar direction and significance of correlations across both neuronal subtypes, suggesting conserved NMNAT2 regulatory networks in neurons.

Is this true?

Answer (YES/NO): YES